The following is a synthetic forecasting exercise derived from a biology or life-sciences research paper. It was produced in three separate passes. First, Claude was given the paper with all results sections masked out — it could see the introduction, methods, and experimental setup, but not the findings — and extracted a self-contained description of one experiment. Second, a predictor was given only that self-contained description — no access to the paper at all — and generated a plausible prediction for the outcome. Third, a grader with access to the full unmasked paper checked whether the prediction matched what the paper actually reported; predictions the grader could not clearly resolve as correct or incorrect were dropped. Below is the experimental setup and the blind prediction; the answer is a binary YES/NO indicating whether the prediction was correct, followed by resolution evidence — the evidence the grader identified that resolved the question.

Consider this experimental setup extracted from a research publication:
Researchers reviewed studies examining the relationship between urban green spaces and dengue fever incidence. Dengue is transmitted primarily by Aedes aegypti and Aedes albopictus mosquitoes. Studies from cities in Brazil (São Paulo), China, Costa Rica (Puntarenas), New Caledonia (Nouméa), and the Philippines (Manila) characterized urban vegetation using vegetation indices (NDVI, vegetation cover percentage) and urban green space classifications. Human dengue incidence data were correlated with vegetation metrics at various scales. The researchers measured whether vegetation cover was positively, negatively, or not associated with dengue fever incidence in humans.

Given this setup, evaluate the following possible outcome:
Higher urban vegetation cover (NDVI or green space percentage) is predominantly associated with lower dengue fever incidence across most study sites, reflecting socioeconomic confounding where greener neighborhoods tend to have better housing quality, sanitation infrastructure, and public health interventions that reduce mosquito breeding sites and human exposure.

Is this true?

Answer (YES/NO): NO